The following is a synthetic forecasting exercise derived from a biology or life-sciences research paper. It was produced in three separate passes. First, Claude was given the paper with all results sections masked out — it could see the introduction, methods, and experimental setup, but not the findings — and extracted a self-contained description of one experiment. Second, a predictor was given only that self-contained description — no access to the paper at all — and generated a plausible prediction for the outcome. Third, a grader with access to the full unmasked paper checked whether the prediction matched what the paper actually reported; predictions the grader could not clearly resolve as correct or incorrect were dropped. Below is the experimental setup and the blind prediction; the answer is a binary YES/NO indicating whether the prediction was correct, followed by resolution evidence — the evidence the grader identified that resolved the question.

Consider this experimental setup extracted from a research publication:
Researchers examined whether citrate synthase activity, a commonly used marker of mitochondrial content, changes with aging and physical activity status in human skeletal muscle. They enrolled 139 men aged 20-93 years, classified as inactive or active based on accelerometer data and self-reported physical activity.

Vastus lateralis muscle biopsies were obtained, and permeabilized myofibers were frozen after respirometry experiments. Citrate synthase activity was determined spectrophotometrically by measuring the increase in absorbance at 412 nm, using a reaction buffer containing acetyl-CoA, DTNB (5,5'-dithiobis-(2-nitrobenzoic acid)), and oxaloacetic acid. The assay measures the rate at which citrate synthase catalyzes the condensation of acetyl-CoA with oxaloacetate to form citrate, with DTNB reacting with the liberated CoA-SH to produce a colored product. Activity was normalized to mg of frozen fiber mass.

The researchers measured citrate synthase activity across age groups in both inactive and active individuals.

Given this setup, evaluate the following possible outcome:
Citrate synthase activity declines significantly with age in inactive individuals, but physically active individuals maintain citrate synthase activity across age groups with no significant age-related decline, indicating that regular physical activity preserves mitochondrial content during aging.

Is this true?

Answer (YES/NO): NO